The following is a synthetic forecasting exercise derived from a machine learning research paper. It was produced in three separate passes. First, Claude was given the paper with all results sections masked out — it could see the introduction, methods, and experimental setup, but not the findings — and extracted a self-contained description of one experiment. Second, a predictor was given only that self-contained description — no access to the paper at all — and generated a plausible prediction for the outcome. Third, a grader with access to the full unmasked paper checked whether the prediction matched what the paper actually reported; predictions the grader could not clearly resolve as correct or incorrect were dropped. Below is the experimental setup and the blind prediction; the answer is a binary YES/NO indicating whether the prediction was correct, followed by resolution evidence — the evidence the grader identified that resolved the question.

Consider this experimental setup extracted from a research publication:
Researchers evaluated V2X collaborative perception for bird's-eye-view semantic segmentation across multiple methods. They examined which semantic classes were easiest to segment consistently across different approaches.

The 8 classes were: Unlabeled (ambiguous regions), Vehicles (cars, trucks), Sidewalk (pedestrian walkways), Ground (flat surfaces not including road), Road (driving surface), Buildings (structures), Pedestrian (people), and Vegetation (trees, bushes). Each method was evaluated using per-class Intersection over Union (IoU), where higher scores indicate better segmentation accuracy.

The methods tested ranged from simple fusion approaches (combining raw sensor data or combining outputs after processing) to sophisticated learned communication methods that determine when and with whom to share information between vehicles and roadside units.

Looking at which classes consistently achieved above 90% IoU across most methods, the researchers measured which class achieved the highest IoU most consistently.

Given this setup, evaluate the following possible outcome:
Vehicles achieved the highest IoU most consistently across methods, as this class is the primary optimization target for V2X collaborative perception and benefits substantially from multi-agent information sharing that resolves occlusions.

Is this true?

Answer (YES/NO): NO